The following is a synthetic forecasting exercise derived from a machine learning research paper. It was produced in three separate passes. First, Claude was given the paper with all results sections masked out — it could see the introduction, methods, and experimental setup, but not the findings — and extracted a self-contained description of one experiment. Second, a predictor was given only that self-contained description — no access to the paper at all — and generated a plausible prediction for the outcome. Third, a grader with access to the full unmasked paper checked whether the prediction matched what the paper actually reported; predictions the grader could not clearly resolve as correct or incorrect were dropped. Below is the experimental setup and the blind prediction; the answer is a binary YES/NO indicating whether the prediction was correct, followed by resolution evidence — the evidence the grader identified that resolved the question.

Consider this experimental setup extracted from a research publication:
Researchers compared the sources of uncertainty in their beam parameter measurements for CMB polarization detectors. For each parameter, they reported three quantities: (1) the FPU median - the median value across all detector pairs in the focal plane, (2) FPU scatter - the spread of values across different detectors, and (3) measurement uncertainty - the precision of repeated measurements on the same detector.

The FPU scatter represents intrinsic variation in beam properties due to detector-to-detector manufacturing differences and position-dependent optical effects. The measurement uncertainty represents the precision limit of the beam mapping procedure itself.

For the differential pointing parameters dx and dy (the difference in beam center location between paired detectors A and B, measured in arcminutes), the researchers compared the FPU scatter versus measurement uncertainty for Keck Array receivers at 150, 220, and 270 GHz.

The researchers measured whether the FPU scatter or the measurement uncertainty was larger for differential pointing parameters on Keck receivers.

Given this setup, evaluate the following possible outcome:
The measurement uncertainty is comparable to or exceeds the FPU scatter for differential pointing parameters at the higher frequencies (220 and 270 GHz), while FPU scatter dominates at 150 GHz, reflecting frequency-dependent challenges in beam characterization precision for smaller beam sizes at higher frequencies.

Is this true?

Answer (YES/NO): NO